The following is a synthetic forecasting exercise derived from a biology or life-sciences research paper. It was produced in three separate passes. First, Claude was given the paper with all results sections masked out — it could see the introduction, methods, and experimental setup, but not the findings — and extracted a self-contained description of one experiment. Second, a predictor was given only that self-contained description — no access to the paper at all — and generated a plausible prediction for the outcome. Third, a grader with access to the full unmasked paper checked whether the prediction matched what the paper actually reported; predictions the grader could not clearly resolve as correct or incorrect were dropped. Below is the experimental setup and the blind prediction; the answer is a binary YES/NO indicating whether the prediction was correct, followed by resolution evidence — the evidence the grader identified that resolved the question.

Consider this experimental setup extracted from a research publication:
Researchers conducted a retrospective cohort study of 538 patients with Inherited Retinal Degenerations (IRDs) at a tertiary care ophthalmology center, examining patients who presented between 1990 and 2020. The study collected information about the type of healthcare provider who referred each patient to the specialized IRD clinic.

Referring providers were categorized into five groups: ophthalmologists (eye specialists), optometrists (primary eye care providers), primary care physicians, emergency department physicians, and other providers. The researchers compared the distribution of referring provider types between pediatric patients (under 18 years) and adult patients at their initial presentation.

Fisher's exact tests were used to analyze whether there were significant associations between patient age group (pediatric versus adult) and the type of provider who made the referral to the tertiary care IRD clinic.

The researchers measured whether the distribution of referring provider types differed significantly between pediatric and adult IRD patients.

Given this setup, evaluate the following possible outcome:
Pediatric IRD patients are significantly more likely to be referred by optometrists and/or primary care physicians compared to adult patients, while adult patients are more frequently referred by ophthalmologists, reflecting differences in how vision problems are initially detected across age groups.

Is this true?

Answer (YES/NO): NO